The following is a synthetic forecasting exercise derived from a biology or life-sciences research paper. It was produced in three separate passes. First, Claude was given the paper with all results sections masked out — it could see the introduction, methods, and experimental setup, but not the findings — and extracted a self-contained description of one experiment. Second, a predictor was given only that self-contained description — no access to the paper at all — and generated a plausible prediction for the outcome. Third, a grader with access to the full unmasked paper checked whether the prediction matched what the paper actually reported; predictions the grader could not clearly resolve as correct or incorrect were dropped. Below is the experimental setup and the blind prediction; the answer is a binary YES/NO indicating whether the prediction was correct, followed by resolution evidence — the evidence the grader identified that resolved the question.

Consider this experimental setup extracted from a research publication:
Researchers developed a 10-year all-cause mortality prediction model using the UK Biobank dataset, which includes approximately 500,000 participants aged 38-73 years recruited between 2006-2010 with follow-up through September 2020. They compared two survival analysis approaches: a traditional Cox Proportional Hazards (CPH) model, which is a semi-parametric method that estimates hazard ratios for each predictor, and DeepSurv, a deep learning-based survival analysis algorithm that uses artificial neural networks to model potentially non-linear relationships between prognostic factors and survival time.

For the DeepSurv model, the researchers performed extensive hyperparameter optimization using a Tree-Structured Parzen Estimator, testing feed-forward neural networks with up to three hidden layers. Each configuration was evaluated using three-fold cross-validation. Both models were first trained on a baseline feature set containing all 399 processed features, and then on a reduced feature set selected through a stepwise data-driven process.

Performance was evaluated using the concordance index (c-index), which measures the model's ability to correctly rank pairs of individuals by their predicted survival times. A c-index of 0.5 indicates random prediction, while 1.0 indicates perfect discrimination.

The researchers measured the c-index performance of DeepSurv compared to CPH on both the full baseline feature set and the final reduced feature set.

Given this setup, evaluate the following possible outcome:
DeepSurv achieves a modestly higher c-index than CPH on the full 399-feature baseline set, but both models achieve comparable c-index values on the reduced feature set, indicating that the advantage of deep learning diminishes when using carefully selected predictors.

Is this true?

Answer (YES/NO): NO